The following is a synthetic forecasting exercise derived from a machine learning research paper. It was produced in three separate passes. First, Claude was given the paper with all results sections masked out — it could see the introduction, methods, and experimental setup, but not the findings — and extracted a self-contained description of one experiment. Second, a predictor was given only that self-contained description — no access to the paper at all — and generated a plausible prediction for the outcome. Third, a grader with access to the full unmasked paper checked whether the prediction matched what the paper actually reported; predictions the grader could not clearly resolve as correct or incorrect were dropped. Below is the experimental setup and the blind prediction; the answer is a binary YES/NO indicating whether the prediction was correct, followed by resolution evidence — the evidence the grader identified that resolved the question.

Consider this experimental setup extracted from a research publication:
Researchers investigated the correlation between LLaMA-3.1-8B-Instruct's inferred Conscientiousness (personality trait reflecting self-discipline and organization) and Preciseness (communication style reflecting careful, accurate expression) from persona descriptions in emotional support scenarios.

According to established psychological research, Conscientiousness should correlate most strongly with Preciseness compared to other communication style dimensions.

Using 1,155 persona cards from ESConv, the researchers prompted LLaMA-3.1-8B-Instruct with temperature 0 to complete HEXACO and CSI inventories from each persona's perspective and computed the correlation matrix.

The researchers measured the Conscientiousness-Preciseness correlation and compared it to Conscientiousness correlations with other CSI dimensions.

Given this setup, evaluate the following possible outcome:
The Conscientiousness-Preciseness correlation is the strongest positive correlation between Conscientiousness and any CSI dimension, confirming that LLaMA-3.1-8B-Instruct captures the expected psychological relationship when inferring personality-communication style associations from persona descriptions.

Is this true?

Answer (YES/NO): YES